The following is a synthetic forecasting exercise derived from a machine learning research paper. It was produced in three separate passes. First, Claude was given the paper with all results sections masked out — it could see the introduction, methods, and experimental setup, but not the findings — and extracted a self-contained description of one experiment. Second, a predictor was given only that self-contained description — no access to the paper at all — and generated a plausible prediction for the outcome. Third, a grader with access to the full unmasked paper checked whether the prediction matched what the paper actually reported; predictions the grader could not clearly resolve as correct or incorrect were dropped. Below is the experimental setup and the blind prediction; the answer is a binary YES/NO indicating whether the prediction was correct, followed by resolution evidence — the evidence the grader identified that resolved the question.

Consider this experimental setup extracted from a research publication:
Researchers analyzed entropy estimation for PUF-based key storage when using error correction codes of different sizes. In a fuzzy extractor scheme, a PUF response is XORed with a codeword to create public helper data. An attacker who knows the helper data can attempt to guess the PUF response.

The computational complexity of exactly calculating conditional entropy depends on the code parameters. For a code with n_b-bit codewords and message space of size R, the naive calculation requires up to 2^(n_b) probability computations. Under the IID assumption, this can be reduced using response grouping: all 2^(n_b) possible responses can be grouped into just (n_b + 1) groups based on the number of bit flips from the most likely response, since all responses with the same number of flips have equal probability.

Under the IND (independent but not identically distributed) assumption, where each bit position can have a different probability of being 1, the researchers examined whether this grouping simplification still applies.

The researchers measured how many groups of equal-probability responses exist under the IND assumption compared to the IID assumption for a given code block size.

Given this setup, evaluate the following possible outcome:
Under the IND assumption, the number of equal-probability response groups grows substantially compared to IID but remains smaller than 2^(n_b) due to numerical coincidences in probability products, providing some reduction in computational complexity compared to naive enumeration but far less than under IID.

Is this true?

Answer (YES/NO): NO